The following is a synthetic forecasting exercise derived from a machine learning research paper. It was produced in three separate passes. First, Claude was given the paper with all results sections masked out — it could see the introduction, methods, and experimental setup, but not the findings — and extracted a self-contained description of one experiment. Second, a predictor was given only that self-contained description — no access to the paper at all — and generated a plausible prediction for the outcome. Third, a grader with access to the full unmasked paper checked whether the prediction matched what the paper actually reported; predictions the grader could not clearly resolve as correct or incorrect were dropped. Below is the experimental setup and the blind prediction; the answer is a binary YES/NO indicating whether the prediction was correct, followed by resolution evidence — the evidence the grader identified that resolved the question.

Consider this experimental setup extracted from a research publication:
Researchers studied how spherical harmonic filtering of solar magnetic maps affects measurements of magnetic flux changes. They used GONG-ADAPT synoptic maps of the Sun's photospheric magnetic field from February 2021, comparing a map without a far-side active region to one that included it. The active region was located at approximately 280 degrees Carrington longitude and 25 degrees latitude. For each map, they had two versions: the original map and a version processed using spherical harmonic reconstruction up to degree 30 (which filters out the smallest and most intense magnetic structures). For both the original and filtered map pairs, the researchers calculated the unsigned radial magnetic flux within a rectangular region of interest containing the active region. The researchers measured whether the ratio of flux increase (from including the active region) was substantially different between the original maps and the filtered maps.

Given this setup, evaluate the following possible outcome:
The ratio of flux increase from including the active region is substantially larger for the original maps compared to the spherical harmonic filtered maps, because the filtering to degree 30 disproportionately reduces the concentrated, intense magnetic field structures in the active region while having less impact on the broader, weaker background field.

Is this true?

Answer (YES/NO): NO